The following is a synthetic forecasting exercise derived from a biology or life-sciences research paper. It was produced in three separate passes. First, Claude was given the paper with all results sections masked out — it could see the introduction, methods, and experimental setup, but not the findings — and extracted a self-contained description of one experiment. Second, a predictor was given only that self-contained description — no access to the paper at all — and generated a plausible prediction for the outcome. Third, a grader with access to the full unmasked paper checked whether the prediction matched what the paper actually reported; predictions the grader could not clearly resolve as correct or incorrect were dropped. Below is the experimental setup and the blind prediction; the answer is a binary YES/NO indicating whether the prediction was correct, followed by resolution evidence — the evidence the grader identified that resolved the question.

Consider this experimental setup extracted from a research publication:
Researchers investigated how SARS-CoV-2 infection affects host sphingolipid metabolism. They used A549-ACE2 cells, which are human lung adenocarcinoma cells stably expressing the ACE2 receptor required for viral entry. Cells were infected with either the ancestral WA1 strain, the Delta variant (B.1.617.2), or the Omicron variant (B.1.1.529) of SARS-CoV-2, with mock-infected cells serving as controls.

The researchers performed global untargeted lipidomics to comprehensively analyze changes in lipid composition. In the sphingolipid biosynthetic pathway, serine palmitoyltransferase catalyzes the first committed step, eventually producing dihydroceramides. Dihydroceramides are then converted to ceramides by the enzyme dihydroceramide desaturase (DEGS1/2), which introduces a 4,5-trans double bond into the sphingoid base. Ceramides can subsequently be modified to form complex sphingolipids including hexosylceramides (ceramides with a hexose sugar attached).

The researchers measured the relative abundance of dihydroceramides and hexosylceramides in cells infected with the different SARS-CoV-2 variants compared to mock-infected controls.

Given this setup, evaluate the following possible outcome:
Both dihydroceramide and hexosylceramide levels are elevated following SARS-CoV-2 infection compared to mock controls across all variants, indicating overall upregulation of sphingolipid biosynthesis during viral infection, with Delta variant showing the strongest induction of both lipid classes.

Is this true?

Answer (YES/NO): NO